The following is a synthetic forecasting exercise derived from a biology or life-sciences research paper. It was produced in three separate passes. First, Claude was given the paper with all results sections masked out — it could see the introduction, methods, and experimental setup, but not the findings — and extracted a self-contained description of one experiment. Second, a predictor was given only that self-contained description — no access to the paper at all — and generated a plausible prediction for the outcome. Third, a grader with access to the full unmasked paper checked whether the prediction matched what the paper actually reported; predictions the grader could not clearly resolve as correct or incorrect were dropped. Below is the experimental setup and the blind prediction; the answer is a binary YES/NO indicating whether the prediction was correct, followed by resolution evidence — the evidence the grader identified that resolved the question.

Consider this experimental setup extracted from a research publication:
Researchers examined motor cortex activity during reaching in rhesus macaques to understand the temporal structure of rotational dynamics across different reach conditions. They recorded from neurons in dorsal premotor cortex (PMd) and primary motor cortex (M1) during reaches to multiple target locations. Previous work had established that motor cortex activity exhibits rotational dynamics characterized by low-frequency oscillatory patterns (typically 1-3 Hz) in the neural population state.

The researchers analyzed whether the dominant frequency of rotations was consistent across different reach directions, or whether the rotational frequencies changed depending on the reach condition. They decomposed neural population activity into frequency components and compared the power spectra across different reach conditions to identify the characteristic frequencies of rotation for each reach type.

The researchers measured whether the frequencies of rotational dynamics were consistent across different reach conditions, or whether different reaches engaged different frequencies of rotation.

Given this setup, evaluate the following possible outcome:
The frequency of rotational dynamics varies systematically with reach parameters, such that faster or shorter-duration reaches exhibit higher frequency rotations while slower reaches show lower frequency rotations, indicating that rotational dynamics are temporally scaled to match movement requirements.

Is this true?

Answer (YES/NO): NO